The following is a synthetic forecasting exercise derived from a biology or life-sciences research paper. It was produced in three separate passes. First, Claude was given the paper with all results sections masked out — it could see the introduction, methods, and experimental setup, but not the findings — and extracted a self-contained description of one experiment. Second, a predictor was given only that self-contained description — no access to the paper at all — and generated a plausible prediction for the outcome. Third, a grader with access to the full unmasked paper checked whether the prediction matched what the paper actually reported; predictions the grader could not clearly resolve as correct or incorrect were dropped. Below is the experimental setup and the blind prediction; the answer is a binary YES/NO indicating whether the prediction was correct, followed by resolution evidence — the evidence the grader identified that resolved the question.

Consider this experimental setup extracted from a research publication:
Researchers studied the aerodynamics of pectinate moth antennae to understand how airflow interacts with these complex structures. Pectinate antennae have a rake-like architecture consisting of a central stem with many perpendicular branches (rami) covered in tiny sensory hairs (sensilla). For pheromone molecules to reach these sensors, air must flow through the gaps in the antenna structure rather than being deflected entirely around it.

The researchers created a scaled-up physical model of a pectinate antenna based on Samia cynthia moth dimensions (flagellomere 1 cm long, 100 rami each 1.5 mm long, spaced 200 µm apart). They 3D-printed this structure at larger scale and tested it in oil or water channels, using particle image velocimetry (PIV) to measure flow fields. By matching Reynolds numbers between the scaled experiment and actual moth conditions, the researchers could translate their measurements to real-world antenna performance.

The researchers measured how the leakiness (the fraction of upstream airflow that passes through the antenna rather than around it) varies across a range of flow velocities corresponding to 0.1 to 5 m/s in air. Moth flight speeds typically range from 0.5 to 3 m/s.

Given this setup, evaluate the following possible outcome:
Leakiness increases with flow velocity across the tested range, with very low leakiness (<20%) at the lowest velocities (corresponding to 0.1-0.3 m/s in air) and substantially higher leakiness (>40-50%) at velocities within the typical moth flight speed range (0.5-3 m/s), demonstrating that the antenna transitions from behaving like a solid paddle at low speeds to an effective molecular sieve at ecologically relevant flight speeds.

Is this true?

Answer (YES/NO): NO